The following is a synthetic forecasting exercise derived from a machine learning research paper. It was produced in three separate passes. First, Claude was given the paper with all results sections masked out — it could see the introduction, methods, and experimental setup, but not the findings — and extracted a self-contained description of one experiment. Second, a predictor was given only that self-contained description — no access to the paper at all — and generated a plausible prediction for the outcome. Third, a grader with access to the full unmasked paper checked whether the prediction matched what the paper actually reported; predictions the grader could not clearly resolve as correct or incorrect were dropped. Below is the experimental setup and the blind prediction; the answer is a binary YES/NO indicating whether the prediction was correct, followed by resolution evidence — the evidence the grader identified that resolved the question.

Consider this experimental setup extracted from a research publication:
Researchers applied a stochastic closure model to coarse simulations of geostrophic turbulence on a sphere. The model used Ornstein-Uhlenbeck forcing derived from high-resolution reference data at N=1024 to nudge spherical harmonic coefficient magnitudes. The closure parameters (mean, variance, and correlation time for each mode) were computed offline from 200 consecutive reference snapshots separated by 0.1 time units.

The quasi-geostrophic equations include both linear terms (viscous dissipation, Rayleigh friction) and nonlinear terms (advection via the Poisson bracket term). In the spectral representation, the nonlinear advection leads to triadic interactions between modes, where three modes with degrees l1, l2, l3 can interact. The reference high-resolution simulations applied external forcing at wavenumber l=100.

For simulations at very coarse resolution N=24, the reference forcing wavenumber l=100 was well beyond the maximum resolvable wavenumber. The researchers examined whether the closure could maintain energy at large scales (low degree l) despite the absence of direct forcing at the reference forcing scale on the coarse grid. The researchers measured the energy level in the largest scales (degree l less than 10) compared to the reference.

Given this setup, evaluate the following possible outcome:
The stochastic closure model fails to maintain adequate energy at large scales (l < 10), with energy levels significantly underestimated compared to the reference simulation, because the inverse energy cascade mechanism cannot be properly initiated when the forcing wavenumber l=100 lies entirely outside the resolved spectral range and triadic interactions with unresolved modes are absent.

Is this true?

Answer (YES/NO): NO